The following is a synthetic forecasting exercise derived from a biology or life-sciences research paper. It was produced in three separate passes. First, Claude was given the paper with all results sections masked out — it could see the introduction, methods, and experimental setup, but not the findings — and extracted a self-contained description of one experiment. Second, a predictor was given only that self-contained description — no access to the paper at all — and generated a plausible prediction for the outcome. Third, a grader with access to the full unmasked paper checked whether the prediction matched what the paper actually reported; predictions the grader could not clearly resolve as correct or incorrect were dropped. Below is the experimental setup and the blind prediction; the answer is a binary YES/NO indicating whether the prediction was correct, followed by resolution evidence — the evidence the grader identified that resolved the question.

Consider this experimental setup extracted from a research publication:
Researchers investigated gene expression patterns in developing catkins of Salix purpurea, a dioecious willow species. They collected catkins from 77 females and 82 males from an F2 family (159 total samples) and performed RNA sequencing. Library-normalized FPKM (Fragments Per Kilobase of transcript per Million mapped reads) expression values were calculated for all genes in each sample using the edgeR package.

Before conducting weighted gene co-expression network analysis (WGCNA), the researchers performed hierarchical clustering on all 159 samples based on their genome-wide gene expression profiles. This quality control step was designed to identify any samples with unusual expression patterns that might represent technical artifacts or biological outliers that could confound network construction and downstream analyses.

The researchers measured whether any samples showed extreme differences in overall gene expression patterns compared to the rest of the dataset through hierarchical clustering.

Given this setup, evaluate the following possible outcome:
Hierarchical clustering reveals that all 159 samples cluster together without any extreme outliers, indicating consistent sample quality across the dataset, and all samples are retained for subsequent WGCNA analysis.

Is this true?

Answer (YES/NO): NO